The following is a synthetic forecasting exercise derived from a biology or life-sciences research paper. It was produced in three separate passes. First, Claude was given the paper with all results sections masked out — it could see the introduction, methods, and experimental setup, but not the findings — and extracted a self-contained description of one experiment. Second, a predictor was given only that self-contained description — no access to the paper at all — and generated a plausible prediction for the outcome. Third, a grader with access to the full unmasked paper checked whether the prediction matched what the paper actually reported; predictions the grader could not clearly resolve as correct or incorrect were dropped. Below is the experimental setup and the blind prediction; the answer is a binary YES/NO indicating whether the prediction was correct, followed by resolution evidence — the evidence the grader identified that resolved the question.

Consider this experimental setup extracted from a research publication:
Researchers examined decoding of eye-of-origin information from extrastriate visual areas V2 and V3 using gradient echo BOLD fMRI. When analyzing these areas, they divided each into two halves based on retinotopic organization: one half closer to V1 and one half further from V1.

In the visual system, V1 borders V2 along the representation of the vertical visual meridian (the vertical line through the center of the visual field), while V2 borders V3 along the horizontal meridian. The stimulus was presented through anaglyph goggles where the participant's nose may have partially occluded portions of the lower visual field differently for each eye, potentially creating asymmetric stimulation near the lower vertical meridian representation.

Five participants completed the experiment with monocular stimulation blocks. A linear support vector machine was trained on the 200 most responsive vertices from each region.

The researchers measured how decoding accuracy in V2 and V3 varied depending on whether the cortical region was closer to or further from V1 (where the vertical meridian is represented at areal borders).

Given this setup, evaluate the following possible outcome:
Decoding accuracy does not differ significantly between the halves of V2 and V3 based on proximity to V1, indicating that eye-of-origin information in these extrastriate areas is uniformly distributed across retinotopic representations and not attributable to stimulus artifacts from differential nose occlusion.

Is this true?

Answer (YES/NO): NO